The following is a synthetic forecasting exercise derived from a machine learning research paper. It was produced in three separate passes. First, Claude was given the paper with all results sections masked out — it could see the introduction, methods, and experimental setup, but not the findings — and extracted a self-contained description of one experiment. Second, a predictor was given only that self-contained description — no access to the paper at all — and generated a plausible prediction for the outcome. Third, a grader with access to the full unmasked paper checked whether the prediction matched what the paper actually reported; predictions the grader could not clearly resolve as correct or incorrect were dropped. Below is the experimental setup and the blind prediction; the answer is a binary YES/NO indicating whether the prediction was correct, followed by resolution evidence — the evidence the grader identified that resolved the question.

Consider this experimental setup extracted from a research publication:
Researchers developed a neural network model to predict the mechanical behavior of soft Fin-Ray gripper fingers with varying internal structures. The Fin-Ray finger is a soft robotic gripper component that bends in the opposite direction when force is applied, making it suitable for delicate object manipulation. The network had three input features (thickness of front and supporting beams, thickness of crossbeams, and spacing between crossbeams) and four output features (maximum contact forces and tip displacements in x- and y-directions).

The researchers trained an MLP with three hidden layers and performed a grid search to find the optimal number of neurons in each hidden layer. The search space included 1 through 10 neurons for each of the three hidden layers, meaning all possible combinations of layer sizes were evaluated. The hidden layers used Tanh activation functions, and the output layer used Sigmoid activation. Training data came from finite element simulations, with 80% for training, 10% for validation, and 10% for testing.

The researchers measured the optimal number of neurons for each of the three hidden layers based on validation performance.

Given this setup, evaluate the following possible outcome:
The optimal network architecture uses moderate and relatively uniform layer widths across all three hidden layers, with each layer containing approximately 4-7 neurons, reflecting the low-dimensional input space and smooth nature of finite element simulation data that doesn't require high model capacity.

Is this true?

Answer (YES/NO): NO